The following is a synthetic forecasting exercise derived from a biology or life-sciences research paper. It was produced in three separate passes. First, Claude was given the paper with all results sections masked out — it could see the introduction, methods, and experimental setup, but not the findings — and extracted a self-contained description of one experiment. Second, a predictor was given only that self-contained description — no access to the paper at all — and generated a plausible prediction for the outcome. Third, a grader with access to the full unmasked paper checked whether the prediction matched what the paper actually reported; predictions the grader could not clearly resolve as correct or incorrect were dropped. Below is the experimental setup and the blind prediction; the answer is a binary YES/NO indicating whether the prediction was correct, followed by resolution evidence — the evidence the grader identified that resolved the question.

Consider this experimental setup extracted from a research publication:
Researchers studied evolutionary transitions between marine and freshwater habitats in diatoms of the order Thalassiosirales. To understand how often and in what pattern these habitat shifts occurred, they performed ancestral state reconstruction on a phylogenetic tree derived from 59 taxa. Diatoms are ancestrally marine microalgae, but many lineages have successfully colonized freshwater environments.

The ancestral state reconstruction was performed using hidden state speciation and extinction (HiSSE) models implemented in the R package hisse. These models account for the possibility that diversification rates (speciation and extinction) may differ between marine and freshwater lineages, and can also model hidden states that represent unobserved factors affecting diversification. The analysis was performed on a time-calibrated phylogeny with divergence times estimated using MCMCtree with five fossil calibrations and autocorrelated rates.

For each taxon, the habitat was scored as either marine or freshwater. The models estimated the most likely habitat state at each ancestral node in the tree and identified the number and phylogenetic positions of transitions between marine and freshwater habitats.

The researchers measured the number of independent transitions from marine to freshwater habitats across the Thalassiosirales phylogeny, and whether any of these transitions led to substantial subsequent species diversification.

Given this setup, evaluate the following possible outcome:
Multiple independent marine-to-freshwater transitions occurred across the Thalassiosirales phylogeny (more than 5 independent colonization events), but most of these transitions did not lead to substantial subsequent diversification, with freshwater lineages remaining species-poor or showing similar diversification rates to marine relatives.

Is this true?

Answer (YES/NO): YES